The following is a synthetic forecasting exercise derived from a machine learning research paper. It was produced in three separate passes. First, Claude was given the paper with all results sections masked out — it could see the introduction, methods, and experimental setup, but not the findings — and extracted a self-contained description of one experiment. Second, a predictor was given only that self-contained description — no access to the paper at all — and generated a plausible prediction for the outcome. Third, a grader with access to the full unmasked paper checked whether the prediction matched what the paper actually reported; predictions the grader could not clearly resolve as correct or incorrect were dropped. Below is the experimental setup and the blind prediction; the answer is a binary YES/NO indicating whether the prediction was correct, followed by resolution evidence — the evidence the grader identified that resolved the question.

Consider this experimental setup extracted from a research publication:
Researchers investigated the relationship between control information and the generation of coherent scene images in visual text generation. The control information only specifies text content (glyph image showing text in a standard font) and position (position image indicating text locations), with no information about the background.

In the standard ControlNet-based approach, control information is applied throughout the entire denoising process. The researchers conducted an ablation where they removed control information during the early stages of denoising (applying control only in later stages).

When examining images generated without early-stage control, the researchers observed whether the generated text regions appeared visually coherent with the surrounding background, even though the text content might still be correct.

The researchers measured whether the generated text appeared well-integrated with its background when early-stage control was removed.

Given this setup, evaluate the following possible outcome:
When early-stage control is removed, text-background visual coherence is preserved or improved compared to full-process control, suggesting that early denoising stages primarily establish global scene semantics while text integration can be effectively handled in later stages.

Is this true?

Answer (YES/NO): NO